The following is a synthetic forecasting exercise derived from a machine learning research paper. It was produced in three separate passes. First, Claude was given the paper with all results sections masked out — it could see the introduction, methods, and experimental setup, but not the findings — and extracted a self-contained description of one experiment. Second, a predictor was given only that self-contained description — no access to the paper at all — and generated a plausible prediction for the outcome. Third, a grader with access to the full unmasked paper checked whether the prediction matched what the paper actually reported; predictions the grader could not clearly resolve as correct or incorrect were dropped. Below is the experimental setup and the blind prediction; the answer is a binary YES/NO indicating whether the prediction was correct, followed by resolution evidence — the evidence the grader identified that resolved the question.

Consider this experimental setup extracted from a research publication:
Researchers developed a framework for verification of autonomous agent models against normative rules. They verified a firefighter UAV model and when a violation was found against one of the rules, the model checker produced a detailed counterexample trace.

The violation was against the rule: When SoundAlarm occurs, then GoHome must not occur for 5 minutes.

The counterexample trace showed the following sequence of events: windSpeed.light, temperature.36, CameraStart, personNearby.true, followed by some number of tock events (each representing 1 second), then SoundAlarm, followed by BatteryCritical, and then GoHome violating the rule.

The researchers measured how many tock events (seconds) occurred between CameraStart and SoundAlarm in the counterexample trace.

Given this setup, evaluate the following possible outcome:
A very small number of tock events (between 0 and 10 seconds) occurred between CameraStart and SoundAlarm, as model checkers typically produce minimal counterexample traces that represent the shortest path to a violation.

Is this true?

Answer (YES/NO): YES